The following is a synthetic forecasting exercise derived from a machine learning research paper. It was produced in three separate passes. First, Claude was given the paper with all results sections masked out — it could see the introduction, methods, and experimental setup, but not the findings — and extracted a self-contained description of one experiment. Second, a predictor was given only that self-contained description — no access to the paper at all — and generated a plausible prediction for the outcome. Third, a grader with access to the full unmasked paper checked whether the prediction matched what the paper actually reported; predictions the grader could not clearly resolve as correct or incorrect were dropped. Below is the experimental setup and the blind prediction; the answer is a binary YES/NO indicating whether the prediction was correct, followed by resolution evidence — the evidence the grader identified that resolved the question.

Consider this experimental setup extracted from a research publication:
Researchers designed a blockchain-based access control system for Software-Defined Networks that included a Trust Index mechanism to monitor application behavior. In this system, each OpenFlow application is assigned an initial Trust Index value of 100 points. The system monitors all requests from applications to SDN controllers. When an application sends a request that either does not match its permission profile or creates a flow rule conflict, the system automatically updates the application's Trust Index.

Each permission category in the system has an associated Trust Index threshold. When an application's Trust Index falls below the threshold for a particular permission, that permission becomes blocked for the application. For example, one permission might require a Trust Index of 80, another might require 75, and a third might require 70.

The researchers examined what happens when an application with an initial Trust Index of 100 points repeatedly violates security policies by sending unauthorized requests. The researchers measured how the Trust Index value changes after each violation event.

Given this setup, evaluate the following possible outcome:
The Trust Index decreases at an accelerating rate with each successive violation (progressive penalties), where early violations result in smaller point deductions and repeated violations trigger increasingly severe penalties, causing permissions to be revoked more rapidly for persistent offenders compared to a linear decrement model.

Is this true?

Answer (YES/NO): NO